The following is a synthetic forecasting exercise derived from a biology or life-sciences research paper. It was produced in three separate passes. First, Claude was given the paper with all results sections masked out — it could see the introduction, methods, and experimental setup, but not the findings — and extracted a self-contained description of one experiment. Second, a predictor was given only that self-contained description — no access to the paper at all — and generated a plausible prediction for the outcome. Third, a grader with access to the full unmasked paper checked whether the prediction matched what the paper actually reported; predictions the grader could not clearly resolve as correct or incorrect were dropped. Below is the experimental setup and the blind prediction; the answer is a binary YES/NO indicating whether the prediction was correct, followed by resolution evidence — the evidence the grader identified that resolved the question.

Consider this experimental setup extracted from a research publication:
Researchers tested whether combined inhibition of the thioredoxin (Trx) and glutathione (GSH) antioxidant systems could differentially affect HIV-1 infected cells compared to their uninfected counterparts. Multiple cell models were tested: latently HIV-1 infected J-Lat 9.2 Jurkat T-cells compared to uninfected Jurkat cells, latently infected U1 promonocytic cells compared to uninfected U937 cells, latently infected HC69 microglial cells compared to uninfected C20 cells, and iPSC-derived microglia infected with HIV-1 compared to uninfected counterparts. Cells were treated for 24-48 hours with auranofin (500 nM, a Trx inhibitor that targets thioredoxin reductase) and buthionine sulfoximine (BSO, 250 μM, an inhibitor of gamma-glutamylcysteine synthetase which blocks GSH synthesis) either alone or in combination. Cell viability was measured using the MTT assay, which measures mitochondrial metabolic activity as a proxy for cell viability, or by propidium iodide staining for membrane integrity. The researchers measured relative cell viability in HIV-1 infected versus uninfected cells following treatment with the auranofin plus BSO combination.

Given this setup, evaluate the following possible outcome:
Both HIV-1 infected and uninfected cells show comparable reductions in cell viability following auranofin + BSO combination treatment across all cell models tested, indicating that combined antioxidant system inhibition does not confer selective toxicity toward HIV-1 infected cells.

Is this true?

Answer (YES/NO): NO